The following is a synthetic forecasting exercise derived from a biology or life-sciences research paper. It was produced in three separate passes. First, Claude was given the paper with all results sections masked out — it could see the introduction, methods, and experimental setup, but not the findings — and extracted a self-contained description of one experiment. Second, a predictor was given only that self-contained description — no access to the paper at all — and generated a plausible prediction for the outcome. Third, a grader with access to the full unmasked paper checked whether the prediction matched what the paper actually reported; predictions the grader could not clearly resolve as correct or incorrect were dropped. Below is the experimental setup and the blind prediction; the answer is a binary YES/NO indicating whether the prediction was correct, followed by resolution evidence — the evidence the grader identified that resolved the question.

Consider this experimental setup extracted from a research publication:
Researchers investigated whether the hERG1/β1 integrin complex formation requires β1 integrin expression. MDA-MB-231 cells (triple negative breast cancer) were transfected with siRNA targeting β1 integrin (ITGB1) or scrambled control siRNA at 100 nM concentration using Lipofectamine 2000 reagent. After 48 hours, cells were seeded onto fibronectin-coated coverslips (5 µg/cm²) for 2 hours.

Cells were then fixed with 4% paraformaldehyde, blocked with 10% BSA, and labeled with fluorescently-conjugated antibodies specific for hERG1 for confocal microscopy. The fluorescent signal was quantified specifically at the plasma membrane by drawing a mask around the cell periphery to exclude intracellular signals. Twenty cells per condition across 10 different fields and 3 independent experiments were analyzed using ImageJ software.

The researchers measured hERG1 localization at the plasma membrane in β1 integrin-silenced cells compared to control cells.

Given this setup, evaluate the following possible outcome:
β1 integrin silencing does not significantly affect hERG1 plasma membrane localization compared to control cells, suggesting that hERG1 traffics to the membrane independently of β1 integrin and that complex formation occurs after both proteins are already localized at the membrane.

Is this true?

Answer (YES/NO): YES